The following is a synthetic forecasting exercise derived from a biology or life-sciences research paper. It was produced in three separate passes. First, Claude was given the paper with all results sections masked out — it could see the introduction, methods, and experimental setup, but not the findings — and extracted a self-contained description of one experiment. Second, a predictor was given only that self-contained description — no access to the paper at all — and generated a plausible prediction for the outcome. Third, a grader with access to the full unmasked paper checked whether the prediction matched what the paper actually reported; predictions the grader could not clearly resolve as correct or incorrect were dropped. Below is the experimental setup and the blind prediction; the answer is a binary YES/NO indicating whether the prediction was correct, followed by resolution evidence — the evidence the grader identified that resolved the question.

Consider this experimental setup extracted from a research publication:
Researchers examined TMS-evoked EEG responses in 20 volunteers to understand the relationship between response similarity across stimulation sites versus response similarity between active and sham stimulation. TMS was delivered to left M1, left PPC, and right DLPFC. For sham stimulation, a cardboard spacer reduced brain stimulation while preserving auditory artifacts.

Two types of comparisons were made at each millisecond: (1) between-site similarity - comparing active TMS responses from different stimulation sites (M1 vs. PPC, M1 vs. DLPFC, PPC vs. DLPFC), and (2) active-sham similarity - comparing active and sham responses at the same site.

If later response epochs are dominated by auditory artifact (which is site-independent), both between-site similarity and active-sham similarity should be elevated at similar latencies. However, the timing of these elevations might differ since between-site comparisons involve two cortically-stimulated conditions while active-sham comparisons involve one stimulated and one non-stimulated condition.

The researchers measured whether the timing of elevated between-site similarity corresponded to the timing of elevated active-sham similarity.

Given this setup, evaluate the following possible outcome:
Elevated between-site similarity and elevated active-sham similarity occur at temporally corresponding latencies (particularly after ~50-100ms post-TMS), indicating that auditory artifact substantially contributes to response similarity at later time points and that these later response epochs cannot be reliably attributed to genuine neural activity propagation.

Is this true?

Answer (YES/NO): YES